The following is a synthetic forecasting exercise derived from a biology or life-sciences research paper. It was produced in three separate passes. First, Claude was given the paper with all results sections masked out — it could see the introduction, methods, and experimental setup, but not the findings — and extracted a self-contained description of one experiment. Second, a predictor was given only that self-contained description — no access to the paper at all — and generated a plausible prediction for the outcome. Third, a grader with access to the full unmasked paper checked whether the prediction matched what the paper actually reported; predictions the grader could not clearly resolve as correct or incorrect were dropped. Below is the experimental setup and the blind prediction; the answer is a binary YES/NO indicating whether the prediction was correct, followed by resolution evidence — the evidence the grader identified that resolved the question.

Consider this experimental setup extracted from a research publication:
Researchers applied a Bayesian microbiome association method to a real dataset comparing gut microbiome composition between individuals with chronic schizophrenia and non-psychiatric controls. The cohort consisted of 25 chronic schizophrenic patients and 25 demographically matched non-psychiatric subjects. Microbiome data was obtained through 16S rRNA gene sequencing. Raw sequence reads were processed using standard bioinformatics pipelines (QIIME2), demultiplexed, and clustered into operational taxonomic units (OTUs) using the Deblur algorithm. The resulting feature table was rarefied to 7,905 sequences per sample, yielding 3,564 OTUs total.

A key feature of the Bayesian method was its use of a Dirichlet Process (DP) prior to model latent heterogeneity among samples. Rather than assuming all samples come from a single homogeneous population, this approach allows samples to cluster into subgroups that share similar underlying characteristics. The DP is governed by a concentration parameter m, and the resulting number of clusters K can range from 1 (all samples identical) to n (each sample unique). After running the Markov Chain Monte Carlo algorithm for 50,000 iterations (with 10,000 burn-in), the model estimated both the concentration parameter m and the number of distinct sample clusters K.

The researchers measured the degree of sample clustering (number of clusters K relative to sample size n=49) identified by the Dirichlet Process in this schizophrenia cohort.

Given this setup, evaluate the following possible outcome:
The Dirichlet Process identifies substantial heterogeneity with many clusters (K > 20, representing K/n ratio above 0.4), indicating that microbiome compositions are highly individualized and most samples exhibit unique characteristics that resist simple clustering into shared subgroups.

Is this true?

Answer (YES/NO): YES